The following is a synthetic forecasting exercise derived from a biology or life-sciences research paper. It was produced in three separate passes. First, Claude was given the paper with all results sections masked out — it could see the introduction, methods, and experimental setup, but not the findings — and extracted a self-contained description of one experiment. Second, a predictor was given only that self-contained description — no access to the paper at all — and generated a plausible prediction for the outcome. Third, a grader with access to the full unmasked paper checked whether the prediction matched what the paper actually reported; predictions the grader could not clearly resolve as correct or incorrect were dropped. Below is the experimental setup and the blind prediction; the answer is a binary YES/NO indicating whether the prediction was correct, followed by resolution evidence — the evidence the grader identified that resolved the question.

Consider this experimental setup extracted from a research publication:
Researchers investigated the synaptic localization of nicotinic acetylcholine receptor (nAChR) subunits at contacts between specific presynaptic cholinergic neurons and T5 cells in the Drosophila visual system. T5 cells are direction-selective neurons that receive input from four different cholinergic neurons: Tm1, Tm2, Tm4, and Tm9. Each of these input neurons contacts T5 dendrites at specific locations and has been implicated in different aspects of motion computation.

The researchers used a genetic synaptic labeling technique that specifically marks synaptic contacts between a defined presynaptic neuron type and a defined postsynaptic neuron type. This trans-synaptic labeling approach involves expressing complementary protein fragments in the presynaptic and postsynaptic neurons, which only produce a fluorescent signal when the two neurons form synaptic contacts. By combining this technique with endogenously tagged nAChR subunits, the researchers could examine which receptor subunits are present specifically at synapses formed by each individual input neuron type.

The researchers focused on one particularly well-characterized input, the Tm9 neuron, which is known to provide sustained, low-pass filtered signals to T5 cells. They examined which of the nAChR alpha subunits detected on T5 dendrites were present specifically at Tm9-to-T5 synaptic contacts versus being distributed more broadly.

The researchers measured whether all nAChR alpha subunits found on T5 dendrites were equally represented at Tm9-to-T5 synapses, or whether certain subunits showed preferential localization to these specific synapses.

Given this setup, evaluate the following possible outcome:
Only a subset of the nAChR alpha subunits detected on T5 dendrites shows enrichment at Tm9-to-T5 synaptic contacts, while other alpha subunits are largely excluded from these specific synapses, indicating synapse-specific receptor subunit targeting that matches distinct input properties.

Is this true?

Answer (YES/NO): NO